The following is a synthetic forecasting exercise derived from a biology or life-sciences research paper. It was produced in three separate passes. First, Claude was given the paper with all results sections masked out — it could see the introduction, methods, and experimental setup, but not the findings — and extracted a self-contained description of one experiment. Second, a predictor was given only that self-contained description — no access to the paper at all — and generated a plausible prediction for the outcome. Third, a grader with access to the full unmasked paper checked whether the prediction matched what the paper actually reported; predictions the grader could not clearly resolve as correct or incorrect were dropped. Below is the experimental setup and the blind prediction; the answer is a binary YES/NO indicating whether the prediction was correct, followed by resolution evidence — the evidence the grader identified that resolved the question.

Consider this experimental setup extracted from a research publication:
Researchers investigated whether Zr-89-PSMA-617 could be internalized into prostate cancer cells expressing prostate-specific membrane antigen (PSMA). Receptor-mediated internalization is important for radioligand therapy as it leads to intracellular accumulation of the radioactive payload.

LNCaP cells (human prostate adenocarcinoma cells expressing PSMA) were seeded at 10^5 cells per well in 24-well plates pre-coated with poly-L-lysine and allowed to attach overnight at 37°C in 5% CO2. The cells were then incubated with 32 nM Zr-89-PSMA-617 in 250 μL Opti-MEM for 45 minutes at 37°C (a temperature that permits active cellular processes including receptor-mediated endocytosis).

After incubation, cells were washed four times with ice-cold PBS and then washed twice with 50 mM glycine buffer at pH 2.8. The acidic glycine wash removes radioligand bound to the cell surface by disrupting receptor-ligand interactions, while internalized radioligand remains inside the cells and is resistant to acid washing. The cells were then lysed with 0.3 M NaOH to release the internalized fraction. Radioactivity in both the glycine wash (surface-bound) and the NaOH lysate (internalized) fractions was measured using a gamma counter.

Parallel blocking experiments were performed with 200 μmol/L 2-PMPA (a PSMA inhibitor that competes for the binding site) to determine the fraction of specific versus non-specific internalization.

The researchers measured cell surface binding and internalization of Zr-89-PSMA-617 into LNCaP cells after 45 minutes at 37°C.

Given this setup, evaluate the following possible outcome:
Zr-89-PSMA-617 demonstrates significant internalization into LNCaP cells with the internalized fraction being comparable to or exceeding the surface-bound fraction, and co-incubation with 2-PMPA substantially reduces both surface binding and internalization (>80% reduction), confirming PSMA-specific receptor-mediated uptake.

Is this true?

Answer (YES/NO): NO